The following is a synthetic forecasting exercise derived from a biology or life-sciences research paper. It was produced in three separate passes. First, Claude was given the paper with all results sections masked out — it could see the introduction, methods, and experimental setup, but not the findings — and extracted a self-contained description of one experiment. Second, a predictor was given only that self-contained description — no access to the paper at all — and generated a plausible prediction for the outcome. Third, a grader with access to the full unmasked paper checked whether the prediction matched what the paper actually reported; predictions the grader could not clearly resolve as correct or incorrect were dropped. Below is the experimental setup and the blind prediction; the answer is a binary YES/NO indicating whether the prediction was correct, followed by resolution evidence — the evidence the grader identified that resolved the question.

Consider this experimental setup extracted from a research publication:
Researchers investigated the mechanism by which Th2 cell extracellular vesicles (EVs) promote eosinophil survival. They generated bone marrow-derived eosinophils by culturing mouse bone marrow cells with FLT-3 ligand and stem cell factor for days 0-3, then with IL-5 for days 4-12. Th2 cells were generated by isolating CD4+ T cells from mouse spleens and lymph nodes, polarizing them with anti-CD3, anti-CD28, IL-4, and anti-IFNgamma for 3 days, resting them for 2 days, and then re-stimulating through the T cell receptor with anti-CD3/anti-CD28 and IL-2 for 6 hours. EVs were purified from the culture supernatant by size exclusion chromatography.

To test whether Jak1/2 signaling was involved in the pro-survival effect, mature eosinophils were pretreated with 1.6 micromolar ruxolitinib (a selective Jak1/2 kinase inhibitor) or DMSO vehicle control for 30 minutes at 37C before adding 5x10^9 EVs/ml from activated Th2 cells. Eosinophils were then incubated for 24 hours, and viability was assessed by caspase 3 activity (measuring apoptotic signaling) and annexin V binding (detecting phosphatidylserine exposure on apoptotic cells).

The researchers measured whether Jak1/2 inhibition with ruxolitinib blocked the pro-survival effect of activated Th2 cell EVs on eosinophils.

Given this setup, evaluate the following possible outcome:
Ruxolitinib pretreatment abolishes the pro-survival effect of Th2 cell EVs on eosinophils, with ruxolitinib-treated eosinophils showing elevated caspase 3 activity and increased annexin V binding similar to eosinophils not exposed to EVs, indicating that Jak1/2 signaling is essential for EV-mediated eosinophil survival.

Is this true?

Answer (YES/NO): YES